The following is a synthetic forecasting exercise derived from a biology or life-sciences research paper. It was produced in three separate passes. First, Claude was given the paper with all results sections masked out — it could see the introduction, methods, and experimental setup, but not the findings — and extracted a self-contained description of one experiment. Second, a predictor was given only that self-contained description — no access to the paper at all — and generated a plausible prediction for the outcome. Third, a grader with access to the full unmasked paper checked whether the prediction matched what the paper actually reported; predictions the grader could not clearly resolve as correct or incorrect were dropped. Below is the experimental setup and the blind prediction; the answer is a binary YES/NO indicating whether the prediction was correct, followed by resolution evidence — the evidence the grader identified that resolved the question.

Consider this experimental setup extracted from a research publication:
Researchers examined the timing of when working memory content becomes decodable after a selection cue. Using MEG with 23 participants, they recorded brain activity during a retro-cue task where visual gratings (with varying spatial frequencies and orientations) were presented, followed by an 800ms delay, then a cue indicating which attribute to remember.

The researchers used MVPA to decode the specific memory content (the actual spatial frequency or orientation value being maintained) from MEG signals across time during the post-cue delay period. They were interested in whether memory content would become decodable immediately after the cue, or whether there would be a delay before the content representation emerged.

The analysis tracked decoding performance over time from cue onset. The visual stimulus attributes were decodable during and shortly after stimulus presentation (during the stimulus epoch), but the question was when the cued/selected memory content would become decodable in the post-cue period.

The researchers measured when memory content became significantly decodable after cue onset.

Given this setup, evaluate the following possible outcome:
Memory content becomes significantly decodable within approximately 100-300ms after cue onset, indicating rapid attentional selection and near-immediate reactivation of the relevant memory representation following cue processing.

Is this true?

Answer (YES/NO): NO